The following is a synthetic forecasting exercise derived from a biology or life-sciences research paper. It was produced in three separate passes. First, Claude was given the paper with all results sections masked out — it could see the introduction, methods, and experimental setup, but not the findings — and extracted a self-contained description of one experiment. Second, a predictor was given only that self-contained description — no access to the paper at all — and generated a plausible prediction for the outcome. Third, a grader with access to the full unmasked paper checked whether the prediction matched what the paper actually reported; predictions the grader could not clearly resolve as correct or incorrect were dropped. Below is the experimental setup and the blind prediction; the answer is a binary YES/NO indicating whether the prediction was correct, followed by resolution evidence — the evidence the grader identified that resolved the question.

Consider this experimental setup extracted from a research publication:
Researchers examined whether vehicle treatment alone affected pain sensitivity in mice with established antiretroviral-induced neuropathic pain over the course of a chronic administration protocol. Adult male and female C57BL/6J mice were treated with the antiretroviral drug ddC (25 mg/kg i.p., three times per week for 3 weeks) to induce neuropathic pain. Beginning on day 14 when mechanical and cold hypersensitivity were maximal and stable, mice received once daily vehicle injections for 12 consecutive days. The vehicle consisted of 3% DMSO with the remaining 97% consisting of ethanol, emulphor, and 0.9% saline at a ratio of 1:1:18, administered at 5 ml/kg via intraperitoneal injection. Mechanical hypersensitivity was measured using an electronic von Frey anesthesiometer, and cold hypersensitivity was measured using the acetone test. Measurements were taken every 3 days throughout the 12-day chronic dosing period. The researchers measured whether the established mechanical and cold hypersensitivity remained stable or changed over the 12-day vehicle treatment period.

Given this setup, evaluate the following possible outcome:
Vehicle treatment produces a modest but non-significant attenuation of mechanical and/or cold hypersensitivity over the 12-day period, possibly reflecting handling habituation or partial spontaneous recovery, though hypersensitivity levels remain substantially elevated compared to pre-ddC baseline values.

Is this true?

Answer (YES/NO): NO